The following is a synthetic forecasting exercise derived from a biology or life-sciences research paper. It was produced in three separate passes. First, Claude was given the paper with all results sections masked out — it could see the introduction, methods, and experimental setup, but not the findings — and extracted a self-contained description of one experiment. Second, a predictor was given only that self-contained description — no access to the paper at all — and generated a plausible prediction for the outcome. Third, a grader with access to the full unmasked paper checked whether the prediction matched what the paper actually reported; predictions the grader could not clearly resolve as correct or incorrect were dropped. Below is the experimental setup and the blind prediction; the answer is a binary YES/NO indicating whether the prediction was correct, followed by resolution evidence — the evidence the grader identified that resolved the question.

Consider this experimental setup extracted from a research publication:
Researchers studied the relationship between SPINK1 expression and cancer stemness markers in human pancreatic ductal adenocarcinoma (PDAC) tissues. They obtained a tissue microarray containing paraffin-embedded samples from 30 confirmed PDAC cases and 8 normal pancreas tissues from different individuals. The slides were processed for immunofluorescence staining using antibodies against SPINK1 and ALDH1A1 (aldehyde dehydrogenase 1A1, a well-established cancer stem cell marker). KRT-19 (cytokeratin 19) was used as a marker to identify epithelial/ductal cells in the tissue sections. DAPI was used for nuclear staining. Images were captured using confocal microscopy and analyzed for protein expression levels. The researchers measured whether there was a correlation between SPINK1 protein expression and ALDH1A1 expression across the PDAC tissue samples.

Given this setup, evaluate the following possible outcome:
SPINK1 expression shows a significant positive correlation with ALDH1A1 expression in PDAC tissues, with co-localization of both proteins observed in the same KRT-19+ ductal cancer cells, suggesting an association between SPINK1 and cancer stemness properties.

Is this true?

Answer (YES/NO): NO